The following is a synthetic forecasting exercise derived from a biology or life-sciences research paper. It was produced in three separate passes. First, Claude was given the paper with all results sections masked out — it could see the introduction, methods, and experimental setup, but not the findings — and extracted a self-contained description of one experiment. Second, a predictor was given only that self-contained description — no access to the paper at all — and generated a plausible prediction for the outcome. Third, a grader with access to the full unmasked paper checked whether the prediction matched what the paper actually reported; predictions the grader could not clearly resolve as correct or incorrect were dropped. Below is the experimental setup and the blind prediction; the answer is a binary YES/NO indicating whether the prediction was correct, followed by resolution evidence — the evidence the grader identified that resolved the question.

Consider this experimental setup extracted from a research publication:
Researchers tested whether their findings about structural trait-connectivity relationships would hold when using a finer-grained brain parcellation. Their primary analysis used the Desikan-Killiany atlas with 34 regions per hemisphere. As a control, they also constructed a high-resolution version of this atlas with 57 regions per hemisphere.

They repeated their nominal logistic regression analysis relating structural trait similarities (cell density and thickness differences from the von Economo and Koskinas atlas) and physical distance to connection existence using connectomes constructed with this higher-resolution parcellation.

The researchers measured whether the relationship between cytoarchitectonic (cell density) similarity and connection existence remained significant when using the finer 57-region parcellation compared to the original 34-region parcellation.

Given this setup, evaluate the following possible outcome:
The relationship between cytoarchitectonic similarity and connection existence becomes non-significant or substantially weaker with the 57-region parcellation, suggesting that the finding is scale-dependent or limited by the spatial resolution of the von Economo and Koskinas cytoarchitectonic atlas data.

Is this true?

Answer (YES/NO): NO